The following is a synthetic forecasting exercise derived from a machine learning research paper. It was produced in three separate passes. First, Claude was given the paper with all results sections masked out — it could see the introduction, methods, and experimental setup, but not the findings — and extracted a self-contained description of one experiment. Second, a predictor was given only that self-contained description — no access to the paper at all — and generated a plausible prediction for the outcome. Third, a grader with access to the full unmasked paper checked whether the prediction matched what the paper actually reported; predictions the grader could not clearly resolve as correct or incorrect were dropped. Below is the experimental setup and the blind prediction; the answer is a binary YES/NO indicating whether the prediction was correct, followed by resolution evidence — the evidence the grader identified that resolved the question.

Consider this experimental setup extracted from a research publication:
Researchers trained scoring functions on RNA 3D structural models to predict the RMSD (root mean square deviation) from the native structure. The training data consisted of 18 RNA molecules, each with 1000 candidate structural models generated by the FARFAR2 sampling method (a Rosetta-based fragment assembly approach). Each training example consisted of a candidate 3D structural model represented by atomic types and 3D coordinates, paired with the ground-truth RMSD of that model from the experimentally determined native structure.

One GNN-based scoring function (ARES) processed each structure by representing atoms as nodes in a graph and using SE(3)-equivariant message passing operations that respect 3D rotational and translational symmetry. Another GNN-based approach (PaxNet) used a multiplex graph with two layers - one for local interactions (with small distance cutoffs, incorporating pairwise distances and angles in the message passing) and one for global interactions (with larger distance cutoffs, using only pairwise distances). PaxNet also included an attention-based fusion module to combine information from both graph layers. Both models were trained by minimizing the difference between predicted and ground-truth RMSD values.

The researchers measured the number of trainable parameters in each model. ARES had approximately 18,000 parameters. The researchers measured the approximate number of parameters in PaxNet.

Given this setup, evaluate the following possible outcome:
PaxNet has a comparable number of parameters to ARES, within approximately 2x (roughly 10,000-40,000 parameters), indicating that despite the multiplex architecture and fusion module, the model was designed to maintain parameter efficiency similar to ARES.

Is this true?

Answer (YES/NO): YES